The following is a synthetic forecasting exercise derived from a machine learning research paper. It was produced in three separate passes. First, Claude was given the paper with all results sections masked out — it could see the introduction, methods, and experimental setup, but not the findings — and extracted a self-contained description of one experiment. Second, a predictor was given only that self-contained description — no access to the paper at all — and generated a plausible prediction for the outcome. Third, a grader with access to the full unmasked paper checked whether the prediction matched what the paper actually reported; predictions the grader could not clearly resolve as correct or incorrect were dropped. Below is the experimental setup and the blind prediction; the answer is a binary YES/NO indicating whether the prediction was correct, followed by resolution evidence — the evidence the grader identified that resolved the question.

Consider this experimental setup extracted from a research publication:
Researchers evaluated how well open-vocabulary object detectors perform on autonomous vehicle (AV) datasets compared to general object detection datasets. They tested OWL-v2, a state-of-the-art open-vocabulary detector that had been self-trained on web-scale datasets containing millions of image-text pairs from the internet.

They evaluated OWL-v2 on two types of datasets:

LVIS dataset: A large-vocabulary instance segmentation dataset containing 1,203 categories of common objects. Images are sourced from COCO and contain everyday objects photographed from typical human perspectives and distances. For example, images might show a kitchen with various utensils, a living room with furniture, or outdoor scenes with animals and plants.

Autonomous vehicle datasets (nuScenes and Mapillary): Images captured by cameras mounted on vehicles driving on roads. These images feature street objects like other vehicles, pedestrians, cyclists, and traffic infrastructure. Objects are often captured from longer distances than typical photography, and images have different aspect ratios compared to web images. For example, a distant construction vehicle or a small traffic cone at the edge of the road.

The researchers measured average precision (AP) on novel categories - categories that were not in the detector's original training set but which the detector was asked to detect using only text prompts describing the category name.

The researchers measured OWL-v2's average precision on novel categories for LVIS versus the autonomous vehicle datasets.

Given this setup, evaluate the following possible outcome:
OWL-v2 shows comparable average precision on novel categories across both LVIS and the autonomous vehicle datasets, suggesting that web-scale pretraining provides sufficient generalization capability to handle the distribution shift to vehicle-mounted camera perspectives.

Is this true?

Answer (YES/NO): NO